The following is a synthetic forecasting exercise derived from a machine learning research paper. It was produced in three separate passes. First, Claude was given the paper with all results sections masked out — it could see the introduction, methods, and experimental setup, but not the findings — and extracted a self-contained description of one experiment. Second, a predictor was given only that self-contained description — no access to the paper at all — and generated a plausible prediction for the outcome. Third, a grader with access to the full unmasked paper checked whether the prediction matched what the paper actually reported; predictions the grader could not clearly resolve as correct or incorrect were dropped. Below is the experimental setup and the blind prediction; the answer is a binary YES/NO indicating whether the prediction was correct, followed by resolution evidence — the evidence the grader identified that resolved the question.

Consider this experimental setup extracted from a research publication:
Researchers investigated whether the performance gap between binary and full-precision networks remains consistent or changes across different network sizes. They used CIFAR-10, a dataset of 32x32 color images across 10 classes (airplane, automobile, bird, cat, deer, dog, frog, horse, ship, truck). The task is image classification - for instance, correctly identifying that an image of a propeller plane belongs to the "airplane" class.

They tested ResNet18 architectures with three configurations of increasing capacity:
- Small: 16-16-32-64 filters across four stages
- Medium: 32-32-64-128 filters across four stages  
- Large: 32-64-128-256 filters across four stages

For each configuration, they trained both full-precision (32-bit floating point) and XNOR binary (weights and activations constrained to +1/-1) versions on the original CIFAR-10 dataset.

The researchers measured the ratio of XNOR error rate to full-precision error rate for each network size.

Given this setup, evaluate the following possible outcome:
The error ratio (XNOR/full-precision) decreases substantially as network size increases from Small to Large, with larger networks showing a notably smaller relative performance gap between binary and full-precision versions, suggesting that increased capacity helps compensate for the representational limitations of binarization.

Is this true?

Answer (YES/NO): NO